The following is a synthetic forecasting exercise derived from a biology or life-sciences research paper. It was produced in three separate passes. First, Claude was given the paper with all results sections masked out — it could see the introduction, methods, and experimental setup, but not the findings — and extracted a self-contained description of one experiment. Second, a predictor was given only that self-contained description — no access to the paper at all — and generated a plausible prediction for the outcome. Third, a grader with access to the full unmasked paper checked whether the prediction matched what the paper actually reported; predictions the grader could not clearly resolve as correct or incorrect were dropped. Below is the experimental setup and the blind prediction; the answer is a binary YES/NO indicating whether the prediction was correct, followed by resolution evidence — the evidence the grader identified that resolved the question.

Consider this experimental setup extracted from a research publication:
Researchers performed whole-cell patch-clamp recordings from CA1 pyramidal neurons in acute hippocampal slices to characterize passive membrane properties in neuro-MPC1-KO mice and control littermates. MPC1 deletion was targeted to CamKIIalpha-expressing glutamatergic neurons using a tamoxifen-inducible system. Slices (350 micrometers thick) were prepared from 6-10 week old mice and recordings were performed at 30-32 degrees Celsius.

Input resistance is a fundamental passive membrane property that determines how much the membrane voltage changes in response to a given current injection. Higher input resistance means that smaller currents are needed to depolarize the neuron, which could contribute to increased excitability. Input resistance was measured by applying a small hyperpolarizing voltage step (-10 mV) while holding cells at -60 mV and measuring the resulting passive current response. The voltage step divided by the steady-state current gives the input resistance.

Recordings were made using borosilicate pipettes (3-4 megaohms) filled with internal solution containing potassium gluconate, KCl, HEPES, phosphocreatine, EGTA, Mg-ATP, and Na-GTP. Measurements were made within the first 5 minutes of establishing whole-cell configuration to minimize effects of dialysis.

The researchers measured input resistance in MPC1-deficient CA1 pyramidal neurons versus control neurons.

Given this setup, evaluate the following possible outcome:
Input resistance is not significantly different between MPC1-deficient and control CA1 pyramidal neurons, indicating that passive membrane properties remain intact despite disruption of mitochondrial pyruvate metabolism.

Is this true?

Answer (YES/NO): NO